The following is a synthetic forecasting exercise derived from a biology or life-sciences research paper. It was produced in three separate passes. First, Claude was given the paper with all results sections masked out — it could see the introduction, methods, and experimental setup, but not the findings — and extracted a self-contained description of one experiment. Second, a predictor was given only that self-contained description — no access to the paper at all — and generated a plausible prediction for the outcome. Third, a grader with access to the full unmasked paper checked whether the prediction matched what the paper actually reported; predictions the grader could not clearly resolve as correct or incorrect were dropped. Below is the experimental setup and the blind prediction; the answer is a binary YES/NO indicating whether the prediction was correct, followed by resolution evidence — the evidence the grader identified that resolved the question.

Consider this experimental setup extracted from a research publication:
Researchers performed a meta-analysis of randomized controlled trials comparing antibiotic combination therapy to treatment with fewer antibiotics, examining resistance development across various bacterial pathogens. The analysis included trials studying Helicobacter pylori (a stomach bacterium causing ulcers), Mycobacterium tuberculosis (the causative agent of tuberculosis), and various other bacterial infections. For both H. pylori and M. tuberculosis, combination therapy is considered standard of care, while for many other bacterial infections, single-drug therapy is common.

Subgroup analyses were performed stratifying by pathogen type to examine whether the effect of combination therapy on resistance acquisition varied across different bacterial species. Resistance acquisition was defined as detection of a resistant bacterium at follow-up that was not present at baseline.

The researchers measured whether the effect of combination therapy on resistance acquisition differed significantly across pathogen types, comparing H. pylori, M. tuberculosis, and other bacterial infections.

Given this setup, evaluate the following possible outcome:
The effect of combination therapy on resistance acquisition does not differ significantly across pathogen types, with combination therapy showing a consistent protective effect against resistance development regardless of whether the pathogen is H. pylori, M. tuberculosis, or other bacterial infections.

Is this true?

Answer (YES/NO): NO